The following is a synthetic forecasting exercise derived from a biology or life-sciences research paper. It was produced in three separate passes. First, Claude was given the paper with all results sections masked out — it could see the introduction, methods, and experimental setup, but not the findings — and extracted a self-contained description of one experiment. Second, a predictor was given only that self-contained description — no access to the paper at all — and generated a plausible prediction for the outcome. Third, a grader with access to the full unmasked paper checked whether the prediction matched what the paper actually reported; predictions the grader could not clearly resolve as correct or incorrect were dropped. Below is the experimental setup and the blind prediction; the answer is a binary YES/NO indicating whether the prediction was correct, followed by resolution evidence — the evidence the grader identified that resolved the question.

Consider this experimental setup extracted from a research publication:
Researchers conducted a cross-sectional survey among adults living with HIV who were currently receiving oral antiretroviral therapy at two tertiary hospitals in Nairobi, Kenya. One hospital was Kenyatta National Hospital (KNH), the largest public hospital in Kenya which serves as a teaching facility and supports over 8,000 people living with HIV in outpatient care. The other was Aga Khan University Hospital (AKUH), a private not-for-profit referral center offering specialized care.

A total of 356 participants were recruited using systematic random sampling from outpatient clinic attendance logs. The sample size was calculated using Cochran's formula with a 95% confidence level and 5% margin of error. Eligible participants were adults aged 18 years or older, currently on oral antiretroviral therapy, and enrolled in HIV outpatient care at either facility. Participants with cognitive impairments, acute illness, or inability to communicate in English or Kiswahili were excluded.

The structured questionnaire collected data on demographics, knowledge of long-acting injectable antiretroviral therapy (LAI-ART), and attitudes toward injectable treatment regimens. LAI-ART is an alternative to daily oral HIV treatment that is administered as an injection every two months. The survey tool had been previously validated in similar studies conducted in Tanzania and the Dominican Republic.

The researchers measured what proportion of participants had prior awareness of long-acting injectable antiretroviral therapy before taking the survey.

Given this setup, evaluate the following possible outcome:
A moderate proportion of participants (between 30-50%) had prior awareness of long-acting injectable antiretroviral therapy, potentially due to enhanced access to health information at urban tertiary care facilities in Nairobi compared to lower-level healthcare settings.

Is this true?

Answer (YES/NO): NO